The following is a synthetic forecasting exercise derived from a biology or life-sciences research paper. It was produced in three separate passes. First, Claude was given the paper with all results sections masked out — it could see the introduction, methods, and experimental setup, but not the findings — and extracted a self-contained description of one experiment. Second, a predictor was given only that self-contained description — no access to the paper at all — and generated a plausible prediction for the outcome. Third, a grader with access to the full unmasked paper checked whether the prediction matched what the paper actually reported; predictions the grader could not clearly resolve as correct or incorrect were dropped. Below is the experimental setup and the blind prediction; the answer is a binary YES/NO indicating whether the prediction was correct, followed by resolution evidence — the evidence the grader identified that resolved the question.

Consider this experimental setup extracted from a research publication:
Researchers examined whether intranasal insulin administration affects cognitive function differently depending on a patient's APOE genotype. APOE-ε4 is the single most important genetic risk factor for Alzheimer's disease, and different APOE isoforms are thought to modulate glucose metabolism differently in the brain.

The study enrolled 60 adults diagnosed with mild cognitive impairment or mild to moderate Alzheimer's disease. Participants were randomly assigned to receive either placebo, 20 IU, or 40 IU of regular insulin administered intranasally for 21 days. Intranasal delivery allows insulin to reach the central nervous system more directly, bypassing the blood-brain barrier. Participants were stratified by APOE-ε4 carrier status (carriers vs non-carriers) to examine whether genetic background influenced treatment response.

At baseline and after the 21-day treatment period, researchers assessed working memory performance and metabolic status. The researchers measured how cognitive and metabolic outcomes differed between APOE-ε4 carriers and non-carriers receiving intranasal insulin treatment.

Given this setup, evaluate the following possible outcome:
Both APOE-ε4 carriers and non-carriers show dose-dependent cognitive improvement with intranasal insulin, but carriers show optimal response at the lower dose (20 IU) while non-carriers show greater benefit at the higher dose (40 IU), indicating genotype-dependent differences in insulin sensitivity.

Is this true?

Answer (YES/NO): NO